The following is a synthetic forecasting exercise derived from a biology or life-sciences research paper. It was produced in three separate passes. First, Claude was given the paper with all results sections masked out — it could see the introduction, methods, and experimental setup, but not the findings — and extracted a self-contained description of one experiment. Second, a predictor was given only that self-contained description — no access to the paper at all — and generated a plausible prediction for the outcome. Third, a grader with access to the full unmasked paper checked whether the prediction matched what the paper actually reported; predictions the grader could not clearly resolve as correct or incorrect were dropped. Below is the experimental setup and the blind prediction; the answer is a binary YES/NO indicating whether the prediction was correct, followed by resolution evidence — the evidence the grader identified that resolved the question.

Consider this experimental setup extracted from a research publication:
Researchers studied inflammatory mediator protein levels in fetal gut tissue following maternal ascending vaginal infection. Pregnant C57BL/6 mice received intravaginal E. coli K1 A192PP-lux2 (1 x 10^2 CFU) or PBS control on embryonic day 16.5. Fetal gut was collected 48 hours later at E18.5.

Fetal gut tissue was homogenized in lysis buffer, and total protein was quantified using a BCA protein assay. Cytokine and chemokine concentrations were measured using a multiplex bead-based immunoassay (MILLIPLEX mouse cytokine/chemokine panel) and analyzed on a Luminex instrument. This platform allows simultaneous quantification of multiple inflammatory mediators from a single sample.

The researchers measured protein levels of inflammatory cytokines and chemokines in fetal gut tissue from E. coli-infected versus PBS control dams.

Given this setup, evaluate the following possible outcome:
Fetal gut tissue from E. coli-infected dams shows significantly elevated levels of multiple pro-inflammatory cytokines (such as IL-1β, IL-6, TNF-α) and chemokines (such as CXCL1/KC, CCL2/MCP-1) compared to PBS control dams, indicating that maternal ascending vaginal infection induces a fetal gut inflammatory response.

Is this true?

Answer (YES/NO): NO